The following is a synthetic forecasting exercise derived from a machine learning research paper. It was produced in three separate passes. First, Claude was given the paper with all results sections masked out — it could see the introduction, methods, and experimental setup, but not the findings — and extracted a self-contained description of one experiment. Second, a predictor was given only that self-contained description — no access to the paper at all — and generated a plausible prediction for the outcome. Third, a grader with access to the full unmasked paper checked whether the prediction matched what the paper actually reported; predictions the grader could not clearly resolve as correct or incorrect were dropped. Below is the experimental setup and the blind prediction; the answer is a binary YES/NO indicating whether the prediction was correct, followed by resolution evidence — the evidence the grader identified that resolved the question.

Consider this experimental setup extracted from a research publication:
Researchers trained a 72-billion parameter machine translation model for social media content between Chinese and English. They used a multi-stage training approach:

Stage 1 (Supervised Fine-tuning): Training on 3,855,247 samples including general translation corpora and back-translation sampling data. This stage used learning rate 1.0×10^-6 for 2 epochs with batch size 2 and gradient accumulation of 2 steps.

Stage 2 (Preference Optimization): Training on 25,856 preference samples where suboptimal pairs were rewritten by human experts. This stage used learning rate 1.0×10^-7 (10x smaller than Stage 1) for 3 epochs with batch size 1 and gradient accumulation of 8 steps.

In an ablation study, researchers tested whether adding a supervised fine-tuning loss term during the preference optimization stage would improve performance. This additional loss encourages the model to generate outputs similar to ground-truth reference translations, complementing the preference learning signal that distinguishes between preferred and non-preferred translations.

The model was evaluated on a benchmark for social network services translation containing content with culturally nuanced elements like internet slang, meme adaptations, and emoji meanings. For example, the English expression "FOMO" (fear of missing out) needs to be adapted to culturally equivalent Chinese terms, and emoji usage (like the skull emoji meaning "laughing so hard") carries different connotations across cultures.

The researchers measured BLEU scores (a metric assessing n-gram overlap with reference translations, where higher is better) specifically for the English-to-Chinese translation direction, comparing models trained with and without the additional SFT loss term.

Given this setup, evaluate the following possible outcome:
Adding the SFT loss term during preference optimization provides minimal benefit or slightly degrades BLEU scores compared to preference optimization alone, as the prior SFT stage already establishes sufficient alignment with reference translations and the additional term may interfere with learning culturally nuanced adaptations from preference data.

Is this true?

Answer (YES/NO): NO